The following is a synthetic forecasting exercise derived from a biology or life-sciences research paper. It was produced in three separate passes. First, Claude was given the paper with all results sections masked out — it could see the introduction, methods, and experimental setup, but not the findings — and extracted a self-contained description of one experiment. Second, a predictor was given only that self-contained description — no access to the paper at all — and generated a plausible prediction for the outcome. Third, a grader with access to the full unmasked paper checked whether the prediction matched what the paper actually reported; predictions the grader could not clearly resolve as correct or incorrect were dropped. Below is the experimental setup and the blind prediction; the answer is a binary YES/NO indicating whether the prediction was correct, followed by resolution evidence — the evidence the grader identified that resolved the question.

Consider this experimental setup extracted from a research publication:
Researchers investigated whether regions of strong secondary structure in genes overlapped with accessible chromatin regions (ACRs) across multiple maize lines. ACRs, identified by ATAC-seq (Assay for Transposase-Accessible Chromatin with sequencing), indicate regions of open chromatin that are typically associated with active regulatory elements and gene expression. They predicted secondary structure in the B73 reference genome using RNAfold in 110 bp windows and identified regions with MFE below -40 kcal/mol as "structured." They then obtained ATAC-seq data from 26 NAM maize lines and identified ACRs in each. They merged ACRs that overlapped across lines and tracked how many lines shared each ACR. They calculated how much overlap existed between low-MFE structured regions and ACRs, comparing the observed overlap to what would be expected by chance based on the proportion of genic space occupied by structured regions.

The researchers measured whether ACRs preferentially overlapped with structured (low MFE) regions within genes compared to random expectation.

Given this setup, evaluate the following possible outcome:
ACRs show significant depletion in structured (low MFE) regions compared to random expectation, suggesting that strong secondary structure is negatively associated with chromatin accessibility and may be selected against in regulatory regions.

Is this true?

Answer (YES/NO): NO